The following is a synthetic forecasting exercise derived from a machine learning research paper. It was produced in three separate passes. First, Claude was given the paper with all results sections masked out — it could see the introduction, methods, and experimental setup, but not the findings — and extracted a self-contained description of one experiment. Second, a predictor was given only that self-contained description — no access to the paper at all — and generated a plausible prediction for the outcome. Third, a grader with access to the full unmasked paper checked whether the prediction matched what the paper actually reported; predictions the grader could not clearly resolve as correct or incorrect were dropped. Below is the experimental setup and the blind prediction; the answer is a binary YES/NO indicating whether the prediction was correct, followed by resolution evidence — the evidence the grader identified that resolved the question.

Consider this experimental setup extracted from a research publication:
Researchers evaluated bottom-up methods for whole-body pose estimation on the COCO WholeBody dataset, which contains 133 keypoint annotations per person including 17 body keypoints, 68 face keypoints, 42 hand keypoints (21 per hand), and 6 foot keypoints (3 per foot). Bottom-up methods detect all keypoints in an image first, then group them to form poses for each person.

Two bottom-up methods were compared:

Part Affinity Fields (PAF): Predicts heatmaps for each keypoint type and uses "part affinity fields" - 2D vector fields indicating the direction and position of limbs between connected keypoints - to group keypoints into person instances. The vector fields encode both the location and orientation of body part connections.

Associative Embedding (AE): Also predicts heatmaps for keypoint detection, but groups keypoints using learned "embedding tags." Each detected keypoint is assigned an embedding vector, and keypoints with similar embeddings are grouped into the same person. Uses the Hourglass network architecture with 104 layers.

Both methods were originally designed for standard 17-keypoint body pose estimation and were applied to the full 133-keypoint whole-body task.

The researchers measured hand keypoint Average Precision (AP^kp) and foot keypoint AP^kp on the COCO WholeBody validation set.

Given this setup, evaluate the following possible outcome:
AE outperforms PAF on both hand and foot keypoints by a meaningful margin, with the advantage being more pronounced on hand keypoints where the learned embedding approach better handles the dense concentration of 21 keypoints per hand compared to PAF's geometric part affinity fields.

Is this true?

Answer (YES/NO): NO